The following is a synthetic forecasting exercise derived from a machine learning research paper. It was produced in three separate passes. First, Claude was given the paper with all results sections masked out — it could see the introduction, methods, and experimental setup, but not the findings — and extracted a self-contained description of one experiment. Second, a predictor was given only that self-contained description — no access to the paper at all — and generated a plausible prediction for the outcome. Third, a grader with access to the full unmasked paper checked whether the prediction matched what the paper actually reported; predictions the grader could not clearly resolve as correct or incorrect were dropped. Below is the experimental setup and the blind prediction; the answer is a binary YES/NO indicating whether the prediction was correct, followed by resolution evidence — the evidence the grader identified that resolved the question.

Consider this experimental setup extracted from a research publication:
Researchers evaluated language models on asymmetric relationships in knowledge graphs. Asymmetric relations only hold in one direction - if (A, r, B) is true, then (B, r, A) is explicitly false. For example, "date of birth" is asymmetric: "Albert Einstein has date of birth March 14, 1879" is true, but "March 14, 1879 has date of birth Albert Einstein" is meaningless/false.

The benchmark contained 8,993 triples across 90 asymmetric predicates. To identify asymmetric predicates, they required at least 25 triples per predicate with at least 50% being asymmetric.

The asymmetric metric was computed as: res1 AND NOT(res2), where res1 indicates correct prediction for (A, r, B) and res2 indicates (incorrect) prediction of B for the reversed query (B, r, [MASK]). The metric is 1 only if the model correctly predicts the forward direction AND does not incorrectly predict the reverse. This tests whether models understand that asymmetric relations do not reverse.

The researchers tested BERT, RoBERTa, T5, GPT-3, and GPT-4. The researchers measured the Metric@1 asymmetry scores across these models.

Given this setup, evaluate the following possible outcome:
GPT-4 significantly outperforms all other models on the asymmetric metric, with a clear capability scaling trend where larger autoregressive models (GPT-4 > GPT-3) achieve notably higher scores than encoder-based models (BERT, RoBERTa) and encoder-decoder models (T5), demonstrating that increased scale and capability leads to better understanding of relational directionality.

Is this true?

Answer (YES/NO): YES